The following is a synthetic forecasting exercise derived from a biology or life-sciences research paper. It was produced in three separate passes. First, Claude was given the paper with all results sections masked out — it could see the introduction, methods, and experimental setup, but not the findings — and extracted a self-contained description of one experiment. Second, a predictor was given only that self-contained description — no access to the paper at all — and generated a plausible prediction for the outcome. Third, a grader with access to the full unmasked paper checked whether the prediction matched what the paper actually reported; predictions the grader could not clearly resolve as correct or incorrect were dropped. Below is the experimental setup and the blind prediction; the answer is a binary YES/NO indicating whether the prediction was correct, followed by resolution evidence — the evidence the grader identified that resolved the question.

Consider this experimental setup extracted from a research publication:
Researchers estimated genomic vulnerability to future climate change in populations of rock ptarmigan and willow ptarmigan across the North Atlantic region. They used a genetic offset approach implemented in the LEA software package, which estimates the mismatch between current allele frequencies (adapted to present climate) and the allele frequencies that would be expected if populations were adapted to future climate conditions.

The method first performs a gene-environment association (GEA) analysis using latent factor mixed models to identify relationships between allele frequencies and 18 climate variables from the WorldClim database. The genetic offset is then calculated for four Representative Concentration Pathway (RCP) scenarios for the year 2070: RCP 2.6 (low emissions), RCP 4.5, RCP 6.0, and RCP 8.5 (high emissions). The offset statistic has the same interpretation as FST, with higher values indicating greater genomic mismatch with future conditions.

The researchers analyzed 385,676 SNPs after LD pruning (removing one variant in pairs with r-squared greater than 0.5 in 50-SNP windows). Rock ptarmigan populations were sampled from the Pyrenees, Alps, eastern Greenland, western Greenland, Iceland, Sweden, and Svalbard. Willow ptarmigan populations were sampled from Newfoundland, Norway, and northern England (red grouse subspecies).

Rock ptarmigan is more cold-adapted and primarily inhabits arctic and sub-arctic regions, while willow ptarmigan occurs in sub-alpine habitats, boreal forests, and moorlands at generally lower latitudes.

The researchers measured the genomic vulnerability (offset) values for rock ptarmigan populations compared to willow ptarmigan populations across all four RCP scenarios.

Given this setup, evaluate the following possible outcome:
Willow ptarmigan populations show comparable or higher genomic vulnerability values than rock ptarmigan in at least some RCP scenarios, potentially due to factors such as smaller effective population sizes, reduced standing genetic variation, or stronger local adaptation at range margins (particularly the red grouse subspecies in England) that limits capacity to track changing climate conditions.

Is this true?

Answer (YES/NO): NO